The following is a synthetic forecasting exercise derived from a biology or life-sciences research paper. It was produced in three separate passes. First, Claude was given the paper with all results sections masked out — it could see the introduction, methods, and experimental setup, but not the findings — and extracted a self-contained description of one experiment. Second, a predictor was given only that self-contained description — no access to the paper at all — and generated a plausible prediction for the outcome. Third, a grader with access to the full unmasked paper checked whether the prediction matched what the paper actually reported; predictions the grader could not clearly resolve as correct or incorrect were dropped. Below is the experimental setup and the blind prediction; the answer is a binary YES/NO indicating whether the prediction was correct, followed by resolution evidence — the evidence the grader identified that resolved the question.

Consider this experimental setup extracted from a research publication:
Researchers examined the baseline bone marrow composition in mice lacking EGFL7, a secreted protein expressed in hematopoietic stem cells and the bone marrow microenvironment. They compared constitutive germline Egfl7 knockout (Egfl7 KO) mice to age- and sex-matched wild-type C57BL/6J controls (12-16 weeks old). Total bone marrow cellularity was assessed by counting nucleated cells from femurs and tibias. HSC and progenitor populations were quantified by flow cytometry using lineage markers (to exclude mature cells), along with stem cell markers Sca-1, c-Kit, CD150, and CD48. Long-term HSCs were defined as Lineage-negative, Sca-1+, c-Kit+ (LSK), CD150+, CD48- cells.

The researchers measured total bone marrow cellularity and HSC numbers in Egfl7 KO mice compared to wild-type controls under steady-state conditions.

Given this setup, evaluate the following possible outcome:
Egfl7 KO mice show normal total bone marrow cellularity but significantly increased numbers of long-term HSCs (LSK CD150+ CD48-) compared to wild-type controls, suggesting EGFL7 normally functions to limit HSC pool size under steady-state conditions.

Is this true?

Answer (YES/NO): NO